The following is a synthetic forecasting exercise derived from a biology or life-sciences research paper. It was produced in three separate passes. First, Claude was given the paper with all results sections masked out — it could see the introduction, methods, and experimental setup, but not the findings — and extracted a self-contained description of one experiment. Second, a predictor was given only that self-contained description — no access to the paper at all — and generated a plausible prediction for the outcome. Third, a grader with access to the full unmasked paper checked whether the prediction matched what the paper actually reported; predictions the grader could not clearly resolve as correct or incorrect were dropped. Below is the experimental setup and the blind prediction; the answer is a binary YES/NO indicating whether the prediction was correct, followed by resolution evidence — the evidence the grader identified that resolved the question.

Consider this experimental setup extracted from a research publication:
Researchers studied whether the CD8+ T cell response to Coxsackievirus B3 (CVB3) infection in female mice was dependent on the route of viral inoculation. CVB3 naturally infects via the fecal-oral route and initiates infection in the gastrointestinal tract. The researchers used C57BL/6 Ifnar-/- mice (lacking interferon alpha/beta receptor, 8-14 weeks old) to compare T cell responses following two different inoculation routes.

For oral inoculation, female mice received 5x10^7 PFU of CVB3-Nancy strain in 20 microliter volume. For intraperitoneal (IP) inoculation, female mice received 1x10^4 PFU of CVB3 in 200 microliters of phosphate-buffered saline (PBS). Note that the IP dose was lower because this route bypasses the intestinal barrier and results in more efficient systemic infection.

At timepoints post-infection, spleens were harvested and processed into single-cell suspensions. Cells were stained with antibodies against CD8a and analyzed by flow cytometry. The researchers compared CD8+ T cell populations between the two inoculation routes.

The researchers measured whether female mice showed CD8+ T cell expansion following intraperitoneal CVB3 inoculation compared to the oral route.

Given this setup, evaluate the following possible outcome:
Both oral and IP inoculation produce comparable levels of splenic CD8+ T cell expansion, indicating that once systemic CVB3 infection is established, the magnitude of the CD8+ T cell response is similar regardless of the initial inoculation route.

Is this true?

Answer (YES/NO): YES